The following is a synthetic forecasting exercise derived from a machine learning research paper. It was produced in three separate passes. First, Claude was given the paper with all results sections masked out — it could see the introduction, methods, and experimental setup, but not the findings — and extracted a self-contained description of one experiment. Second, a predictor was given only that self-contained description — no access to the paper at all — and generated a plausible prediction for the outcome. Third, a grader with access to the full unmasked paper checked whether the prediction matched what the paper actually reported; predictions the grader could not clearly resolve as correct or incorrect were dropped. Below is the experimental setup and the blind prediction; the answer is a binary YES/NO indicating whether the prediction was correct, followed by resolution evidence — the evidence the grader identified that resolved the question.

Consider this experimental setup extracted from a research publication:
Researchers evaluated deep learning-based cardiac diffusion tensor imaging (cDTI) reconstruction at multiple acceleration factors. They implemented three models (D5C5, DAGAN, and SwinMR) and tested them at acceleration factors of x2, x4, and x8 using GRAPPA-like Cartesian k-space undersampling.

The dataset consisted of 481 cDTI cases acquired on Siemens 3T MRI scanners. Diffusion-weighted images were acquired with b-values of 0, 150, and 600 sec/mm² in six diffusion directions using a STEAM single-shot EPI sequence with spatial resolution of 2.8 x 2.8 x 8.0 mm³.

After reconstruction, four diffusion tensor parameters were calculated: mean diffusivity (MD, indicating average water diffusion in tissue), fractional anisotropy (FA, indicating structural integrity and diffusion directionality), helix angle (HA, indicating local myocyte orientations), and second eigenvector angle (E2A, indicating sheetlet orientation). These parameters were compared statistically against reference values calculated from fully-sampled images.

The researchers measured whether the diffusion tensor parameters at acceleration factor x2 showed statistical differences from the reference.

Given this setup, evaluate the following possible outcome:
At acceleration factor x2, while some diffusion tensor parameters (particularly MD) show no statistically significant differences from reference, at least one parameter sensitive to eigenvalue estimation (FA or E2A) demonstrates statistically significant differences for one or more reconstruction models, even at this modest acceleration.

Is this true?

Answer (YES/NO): NO